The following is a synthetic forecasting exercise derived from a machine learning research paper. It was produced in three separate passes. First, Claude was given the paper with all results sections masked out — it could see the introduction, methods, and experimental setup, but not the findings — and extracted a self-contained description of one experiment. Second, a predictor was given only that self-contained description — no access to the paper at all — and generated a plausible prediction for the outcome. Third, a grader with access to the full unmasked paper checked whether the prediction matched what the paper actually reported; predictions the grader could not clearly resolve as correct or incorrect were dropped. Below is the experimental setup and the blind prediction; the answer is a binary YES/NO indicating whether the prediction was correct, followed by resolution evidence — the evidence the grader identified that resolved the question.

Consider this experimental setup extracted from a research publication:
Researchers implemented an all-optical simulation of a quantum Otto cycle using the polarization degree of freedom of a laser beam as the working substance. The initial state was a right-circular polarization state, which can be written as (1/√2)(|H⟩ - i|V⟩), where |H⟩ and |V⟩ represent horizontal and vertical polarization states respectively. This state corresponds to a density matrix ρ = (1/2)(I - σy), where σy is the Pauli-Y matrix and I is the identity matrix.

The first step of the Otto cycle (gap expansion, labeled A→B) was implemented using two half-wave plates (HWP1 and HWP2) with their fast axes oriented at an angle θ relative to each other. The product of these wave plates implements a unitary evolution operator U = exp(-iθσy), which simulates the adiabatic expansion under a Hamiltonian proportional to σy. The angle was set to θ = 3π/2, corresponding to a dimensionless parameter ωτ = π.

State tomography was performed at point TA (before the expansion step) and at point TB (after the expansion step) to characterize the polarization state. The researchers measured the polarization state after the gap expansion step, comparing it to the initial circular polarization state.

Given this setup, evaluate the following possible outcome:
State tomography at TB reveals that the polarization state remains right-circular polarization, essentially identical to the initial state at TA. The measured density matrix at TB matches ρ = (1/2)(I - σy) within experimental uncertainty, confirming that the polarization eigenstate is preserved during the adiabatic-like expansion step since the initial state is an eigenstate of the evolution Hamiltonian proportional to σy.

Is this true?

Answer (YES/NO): YES